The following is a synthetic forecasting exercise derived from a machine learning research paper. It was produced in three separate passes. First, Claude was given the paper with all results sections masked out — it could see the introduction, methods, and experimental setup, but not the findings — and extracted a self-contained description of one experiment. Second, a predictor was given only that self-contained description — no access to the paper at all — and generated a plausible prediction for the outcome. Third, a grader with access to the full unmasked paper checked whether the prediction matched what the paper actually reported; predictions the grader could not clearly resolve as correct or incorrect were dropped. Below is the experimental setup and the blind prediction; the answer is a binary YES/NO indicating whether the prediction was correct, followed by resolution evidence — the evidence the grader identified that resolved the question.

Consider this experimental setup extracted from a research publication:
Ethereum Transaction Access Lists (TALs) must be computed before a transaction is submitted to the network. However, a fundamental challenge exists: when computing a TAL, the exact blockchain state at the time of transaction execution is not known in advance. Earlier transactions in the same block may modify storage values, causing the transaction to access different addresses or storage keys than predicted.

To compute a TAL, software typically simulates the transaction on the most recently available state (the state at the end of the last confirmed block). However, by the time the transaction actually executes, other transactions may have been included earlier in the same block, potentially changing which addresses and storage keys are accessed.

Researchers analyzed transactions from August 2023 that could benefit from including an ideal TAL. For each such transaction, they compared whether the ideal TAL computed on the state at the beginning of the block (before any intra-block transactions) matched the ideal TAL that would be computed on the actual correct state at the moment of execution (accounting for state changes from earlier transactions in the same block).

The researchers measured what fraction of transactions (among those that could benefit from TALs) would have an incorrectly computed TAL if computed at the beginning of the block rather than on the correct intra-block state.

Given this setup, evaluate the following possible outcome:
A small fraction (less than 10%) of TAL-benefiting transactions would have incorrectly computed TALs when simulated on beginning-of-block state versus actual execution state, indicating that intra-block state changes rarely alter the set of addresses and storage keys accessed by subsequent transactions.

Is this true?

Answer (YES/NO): NO